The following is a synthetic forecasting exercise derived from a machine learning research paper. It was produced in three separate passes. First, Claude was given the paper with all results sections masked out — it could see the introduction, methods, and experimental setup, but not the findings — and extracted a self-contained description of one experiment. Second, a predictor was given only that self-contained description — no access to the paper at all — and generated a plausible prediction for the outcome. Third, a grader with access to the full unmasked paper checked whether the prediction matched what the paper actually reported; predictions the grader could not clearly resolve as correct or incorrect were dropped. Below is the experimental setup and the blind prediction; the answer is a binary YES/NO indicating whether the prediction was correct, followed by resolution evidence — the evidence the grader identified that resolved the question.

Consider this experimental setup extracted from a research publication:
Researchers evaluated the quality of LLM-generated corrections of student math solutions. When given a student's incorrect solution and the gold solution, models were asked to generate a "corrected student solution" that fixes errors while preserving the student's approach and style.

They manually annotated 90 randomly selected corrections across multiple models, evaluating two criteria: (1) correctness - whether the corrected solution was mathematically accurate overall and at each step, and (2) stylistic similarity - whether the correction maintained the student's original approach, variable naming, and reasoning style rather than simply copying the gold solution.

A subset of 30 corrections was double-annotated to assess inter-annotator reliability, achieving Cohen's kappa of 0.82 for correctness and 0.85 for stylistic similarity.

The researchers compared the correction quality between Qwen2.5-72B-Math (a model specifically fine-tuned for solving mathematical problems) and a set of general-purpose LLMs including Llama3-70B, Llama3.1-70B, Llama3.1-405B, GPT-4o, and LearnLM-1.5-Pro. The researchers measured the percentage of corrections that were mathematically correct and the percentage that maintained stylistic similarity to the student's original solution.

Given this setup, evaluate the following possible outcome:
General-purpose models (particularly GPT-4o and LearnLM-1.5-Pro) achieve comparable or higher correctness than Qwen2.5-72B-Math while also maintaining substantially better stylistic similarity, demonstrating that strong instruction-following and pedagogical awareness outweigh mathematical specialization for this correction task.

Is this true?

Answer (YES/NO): YES